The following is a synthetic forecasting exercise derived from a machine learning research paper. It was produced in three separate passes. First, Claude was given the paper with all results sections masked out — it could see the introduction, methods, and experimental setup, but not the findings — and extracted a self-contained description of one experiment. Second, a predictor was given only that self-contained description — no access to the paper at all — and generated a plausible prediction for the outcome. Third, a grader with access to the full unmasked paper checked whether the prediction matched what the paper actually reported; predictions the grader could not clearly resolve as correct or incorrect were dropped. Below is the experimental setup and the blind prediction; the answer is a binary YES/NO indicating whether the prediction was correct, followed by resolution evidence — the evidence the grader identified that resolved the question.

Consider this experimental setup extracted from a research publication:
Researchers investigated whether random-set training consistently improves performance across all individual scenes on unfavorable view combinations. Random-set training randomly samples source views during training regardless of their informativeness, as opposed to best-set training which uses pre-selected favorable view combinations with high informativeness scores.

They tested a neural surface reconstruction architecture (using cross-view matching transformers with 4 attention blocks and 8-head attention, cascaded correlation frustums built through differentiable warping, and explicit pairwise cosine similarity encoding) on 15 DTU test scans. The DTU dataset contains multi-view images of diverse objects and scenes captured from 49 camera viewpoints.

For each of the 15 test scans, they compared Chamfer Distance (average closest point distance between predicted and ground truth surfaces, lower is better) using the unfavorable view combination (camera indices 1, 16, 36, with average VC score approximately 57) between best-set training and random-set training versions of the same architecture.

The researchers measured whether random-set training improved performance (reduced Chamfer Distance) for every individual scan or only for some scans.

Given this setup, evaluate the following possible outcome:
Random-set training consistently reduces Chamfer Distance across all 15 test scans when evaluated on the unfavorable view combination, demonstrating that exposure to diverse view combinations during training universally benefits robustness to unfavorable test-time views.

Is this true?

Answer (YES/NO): NO